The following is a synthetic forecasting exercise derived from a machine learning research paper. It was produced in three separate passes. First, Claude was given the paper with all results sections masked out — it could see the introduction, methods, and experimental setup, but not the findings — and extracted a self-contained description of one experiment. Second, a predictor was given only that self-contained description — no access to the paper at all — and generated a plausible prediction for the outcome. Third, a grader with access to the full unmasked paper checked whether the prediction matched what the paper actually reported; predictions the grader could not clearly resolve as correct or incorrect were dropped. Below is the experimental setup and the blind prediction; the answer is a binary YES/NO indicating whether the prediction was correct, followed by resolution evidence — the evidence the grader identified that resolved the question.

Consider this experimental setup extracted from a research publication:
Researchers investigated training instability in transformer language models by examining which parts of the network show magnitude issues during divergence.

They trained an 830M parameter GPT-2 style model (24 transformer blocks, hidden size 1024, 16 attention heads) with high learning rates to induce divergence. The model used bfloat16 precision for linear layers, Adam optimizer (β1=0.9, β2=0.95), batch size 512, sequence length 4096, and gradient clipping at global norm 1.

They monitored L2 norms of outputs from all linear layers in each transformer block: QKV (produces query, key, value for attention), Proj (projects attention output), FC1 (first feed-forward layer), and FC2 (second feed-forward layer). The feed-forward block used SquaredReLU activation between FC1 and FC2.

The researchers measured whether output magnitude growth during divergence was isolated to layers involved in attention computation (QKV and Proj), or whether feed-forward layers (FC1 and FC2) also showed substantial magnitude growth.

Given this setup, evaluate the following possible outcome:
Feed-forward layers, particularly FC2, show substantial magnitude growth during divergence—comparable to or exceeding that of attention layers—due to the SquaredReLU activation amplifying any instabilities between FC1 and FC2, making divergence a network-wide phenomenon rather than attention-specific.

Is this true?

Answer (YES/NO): NO